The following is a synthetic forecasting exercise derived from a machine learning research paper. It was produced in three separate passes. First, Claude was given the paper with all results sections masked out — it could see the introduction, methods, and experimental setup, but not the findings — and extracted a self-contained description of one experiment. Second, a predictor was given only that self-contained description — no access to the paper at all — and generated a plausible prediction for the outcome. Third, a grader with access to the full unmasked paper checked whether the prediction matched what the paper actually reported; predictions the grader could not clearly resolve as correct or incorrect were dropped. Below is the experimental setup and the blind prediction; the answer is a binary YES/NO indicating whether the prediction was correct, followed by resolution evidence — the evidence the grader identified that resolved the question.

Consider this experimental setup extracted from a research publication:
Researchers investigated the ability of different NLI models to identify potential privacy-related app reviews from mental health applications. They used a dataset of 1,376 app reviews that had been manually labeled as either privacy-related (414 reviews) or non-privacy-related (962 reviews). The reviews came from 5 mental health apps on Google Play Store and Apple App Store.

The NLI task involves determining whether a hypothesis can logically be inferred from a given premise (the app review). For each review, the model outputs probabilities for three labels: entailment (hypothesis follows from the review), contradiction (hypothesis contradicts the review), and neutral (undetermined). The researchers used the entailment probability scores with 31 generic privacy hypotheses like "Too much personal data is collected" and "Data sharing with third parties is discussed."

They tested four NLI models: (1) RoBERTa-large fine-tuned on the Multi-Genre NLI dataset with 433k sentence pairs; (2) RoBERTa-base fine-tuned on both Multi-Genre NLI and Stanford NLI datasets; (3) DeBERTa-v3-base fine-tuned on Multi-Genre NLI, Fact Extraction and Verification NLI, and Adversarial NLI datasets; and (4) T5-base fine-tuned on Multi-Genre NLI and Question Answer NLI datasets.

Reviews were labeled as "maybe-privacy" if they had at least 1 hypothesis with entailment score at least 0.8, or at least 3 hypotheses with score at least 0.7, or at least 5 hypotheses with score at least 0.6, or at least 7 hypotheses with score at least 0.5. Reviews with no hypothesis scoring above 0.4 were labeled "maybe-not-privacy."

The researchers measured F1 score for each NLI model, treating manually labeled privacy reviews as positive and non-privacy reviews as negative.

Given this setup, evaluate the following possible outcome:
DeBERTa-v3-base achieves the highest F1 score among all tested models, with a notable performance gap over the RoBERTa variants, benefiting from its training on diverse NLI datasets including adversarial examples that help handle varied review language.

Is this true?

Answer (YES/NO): NO